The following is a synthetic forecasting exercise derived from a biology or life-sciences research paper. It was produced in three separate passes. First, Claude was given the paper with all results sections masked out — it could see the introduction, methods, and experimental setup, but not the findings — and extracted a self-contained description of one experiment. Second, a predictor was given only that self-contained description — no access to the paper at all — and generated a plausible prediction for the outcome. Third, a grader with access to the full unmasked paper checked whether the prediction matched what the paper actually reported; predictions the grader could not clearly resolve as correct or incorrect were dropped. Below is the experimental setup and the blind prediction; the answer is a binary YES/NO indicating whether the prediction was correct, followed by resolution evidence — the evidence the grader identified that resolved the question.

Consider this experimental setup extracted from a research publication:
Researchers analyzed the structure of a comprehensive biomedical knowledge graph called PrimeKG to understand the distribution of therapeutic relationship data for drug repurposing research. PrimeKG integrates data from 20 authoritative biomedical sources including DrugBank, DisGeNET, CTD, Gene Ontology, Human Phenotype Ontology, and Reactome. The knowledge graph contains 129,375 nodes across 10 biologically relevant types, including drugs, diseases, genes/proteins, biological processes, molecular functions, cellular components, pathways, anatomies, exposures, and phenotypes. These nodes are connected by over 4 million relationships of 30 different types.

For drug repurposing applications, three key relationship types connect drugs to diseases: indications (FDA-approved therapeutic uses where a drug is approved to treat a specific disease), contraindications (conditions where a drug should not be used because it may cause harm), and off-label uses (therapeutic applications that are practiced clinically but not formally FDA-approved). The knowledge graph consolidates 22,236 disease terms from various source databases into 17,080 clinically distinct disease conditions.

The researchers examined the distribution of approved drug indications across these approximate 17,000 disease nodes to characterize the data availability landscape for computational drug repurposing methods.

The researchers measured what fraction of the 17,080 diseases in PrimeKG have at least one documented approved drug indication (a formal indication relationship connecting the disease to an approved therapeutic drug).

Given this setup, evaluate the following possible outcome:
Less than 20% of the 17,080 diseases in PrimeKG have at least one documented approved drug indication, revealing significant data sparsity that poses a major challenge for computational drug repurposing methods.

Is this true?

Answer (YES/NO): YES